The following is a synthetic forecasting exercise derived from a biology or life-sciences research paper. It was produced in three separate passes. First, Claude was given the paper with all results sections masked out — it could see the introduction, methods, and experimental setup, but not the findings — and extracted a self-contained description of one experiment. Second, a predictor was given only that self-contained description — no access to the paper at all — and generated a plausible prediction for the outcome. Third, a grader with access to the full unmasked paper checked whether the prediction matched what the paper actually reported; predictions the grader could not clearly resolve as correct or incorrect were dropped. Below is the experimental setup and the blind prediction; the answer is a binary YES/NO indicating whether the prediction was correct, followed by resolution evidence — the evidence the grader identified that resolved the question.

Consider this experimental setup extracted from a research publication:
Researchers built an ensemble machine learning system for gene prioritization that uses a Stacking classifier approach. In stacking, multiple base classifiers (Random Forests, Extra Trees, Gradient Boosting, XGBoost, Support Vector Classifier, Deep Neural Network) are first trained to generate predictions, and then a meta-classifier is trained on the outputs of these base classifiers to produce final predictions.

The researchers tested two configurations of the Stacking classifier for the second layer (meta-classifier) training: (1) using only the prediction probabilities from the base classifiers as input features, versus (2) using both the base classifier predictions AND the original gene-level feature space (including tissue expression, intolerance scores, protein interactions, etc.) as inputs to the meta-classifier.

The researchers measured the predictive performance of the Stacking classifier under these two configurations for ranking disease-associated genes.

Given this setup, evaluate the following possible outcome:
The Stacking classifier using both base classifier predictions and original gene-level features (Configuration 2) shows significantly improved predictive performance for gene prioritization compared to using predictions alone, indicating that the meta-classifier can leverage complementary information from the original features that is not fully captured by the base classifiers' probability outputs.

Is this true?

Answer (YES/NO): YES